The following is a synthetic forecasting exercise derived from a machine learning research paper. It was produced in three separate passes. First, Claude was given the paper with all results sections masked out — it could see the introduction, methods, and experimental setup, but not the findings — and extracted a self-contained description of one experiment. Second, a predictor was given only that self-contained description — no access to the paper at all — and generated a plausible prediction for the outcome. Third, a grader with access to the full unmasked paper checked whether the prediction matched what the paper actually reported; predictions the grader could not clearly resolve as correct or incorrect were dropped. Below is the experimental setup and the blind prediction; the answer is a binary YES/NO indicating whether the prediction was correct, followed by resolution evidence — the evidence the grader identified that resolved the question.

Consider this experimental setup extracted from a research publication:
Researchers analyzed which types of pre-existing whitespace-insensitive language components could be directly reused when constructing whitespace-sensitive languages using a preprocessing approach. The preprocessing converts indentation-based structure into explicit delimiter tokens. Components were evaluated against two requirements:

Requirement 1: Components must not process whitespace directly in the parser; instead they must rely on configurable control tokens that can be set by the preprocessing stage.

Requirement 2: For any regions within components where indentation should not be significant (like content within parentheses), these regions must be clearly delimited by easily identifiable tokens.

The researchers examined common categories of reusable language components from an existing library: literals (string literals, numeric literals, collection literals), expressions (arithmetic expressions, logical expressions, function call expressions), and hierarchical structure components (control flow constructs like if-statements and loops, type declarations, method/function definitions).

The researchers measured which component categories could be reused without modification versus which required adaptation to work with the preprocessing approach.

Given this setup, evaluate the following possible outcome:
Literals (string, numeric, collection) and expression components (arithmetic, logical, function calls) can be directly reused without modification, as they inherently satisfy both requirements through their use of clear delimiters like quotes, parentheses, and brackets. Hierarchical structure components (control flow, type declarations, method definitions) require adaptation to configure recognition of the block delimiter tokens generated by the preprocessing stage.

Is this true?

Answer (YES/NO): NO